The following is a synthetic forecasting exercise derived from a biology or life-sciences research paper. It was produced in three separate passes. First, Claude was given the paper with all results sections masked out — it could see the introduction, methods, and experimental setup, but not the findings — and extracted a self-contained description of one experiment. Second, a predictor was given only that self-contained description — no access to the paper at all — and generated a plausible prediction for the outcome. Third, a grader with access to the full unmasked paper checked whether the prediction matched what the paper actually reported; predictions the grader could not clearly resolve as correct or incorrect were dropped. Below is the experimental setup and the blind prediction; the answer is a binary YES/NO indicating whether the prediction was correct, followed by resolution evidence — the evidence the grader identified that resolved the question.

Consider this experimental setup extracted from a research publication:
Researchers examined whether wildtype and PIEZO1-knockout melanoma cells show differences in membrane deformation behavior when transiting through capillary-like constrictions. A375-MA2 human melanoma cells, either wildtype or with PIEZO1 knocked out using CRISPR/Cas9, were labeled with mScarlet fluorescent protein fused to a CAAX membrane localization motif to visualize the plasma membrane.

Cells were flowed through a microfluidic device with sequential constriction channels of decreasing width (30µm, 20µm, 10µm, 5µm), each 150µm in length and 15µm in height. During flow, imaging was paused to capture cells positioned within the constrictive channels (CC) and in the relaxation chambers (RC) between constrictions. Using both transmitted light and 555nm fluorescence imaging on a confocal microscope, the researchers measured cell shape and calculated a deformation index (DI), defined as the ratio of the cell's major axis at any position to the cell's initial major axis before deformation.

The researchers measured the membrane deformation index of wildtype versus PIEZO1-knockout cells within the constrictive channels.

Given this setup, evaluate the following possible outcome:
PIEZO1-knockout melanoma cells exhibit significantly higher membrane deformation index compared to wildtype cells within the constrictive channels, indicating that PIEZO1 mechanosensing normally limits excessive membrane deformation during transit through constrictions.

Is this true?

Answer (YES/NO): NO